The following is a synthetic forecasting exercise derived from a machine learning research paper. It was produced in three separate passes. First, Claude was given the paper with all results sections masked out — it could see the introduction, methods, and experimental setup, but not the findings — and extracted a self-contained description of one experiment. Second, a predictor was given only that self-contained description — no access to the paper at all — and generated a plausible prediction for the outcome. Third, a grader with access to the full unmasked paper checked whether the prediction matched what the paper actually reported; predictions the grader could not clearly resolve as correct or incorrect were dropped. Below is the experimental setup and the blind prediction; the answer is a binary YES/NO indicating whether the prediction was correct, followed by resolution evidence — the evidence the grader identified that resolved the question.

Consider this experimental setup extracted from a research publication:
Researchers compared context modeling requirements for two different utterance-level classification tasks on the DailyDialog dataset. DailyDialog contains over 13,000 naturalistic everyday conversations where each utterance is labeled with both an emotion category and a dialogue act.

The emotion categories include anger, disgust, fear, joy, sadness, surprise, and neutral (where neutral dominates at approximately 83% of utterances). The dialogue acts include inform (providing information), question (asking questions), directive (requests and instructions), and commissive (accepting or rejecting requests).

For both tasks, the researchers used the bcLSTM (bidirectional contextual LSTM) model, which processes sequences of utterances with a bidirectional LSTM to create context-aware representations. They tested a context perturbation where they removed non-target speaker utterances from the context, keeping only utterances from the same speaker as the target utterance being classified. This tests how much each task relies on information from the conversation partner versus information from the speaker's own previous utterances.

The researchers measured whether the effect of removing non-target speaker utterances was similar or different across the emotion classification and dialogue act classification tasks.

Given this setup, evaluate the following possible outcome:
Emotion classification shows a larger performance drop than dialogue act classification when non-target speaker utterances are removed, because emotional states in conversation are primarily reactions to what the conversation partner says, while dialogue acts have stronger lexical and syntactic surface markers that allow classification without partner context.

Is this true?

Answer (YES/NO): NO